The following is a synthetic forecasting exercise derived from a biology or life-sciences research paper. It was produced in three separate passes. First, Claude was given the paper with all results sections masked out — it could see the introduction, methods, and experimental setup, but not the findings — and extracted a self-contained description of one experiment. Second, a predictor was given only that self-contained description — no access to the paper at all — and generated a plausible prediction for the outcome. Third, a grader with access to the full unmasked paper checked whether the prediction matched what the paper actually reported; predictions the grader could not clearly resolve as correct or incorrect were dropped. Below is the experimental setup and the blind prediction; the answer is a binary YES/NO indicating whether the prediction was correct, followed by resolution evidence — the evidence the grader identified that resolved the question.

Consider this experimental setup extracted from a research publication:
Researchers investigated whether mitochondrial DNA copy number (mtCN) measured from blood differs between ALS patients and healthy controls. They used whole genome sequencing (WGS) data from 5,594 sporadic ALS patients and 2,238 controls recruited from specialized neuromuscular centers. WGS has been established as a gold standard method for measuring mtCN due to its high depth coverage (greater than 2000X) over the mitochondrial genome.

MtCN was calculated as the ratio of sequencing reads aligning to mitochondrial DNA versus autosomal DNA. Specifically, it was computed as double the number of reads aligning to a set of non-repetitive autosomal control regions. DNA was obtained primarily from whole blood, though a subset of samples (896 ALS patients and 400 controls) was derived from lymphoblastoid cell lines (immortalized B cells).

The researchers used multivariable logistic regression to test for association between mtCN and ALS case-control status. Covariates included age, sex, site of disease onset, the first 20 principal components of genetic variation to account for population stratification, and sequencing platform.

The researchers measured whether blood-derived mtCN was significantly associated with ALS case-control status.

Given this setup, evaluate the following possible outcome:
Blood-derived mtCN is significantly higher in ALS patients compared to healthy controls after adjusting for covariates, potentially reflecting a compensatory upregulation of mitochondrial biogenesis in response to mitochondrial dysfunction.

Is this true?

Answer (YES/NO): YES